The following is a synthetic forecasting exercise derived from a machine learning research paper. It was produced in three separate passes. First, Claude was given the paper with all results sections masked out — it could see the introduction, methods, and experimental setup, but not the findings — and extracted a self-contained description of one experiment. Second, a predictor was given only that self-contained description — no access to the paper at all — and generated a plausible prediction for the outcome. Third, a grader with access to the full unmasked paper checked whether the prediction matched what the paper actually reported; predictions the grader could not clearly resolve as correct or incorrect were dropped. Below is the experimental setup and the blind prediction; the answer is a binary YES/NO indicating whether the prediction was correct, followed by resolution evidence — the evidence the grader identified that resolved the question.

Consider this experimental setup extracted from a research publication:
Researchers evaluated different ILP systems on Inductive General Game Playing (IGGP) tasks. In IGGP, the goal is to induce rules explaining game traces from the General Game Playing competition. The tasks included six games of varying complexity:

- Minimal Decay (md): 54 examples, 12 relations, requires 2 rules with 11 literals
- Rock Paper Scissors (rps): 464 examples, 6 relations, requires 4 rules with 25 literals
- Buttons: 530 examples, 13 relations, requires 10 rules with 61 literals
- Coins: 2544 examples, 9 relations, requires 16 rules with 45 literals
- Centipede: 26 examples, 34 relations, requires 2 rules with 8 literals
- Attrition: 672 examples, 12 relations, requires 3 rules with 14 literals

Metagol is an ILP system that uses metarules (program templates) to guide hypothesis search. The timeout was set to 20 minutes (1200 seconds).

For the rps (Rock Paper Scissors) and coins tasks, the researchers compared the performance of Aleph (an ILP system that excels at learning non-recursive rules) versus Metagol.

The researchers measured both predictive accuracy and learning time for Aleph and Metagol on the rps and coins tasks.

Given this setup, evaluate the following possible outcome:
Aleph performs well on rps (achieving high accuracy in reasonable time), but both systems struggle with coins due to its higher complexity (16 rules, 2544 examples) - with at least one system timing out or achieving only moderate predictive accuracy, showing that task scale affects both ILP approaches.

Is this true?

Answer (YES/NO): NO